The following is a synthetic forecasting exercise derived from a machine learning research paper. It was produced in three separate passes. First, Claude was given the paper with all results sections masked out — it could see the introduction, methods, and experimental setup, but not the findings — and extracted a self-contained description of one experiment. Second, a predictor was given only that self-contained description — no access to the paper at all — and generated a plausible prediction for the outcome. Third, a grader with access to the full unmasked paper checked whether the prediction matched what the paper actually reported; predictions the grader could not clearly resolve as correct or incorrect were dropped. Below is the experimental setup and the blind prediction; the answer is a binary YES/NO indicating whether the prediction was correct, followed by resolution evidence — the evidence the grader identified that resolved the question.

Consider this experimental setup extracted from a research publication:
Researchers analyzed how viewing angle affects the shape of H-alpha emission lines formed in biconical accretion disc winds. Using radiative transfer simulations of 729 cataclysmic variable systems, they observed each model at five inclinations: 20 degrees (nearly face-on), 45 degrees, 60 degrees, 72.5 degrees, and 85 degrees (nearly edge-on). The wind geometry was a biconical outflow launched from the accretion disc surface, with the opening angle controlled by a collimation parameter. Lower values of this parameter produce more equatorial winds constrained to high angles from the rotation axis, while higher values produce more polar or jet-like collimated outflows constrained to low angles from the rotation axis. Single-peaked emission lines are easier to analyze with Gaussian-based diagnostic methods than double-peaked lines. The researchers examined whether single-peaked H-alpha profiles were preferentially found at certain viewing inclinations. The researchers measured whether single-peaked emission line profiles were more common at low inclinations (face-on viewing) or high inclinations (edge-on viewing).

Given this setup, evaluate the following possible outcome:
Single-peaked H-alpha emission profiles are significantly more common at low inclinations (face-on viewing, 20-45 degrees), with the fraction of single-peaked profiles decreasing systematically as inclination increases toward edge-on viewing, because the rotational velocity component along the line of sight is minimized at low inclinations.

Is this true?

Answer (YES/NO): YES